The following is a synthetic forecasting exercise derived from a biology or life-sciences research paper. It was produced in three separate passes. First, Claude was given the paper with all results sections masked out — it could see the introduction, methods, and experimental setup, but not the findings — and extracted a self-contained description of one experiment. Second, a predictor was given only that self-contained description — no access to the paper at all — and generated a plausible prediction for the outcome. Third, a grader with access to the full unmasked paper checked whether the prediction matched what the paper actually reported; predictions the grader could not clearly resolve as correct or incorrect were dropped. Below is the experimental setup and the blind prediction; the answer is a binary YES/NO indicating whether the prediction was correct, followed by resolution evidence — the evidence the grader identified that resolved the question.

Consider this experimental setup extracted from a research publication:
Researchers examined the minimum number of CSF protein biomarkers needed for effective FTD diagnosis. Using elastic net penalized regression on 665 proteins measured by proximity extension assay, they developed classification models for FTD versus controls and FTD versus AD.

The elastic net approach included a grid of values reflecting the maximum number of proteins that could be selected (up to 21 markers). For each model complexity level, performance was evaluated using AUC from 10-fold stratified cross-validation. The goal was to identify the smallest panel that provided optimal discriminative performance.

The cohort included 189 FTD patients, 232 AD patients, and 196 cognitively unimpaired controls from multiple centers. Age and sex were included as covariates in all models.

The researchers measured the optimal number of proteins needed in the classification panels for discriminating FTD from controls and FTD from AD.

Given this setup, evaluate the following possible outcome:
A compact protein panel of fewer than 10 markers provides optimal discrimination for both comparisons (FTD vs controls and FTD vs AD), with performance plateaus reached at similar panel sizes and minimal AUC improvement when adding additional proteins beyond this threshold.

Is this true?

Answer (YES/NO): NO